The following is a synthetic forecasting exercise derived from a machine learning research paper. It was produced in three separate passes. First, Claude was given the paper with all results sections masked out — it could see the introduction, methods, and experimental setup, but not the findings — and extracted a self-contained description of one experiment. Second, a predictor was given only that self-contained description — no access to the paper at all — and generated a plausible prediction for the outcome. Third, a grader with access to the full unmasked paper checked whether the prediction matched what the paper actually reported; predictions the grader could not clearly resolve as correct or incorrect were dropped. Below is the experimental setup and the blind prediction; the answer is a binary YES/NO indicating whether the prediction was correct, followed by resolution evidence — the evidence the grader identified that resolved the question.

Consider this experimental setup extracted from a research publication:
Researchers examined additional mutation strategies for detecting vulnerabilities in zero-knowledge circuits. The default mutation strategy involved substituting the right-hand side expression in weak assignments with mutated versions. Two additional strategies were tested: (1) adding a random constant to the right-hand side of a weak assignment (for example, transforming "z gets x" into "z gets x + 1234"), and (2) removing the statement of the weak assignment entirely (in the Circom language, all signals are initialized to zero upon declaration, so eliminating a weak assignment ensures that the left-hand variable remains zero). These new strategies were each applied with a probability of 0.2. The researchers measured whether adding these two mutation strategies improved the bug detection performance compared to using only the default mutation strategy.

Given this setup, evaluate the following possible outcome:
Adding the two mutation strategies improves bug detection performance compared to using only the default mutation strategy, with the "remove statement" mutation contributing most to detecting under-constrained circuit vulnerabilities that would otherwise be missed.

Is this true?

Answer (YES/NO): NO